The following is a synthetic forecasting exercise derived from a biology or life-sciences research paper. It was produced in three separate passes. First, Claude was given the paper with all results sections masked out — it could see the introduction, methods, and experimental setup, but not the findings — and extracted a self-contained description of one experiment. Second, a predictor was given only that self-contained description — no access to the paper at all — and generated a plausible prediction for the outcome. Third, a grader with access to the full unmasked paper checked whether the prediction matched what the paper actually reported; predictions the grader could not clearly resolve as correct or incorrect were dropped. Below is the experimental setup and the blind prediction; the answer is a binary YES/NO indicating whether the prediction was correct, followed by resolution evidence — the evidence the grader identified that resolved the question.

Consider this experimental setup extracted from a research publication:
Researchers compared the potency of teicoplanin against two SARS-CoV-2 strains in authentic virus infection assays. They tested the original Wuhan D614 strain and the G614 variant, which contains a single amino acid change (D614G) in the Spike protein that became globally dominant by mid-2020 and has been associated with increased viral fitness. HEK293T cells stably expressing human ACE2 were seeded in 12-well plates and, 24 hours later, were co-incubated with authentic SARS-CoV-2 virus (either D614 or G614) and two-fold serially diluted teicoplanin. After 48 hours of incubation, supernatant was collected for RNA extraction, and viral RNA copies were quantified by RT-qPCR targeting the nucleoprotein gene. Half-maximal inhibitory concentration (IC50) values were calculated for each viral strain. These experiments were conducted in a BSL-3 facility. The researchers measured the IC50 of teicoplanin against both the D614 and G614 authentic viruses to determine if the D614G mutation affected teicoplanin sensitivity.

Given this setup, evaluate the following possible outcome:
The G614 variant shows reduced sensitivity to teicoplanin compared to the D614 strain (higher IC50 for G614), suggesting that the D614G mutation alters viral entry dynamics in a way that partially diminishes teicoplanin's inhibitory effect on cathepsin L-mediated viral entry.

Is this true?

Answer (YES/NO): NO